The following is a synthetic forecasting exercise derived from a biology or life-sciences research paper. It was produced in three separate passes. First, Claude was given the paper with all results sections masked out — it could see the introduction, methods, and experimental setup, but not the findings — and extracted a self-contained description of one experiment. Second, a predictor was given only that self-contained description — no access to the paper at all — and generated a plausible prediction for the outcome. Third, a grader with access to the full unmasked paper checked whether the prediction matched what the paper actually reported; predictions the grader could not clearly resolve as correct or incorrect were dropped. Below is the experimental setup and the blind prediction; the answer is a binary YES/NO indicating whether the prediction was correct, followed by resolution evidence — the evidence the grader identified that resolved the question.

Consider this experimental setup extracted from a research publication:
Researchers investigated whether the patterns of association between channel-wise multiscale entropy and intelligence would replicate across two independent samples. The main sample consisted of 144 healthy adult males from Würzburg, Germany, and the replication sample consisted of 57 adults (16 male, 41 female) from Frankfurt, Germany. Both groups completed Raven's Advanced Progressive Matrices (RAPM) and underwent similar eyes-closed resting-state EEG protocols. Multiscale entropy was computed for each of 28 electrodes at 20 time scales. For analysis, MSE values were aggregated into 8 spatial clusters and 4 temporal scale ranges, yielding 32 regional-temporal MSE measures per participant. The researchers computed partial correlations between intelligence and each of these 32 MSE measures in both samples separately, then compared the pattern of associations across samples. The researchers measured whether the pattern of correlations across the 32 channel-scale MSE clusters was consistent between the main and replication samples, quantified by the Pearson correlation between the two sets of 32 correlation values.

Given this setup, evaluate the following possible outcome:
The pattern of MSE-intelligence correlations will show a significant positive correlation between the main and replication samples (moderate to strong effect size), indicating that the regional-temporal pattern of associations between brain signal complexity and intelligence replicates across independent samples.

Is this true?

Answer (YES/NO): YES